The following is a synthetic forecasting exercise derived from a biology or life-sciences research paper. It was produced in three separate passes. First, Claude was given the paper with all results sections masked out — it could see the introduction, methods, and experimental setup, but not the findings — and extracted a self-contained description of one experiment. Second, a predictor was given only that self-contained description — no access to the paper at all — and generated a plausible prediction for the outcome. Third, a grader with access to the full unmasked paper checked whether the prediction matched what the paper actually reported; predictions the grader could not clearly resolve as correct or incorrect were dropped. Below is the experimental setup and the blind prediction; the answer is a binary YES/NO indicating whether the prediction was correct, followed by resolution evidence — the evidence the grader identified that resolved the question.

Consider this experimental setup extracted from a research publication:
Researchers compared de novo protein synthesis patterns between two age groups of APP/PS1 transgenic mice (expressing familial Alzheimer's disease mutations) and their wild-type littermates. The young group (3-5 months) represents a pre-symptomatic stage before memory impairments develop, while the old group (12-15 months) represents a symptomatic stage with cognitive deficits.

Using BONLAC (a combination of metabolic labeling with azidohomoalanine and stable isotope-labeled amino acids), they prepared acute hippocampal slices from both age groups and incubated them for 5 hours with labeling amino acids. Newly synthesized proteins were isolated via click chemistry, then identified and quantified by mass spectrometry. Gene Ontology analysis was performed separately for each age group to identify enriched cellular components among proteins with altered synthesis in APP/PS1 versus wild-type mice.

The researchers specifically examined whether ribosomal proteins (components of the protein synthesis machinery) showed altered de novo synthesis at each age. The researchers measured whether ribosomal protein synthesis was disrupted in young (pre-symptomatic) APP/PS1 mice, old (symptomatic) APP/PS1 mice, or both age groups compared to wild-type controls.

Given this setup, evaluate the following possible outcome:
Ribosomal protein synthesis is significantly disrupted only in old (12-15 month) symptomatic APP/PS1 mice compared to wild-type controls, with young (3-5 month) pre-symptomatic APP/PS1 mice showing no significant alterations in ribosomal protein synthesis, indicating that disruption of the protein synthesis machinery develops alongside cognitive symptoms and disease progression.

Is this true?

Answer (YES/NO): NO